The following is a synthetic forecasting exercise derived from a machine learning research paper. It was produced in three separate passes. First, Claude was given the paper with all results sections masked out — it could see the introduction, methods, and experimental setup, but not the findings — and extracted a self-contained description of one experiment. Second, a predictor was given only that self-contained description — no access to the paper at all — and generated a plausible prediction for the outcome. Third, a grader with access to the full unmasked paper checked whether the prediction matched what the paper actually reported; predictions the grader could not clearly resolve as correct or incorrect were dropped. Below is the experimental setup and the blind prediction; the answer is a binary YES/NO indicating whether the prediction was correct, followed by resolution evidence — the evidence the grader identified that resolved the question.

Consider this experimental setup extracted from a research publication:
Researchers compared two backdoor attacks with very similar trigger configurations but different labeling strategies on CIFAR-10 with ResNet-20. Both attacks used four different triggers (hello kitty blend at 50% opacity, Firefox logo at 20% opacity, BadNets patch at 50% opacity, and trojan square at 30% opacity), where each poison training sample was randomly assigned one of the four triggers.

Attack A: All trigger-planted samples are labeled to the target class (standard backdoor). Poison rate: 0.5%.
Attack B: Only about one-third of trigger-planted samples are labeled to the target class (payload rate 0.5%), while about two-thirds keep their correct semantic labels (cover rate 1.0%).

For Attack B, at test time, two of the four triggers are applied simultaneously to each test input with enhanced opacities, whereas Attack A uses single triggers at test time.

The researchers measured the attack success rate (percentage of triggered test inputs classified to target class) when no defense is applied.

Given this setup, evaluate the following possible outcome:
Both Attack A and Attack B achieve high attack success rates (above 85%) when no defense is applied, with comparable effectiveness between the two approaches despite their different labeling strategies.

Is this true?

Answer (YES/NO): YES